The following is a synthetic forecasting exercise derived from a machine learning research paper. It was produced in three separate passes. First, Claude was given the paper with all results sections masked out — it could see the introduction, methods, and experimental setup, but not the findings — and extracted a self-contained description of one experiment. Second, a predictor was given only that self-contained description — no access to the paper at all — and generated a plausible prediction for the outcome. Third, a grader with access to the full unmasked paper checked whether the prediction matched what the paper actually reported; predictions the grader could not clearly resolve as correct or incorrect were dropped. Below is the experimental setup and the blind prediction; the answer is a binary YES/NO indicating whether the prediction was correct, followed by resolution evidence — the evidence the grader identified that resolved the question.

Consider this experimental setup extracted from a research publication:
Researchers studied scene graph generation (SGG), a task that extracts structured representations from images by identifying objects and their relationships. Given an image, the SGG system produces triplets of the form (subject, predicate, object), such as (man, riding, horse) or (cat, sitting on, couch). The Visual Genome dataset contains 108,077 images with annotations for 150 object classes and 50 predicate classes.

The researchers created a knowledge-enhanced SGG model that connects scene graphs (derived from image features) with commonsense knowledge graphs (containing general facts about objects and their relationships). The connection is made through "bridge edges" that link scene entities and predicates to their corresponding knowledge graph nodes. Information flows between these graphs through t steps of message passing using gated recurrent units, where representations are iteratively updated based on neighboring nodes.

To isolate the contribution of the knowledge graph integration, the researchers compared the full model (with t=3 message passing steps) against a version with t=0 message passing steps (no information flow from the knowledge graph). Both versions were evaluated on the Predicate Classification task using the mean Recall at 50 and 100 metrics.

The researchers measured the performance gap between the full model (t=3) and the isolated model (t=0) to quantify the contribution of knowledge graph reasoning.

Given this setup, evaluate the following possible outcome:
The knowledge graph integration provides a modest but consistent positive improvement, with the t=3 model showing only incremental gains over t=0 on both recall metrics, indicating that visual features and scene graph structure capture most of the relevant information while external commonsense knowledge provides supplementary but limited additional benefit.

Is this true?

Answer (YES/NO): YES